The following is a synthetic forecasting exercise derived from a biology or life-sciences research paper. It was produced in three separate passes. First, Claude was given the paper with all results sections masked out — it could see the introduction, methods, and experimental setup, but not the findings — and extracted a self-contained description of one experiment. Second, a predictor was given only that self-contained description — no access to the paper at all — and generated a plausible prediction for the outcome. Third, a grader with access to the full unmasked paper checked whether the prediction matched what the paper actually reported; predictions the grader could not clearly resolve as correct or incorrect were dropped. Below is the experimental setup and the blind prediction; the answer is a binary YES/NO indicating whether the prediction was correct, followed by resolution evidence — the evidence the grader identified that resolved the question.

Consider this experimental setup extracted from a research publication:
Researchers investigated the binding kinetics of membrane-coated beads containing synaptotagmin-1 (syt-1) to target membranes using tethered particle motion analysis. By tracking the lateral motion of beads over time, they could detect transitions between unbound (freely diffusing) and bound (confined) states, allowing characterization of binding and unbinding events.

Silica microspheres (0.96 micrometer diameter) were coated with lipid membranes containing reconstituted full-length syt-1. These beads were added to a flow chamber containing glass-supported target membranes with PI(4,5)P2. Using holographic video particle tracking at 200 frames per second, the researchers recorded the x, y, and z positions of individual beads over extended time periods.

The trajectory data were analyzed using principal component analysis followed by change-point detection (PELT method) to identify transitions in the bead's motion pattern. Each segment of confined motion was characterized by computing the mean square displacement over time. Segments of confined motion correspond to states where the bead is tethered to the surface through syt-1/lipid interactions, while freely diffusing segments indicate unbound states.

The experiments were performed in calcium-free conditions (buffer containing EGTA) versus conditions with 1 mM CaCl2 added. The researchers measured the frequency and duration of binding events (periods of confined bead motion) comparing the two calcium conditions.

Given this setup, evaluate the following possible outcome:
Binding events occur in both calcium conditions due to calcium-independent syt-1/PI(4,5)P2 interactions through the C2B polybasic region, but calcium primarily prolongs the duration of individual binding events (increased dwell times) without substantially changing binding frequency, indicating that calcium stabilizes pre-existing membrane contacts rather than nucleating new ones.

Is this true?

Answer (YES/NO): NO